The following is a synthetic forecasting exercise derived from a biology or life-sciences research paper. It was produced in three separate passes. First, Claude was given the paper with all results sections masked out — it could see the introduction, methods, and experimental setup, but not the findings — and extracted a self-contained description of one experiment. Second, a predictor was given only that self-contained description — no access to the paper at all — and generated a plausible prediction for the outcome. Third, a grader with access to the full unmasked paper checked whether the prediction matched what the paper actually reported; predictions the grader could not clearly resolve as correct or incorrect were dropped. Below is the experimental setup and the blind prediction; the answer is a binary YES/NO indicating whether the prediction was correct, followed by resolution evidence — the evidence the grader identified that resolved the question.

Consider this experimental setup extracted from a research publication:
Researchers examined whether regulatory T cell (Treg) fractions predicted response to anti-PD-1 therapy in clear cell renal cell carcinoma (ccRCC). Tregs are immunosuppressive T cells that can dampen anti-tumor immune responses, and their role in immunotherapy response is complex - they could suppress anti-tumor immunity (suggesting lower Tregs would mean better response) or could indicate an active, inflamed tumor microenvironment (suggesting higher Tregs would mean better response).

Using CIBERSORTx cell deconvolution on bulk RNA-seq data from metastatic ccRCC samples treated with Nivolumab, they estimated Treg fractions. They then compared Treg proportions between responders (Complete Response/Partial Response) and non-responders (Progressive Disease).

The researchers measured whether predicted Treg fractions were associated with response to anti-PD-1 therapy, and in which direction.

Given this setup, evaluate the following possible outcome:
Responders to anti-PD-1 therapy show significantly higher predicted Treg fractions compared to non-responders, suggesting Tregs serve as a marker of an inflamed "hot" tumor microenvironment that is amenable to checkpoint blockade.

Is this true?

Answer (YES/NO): YES